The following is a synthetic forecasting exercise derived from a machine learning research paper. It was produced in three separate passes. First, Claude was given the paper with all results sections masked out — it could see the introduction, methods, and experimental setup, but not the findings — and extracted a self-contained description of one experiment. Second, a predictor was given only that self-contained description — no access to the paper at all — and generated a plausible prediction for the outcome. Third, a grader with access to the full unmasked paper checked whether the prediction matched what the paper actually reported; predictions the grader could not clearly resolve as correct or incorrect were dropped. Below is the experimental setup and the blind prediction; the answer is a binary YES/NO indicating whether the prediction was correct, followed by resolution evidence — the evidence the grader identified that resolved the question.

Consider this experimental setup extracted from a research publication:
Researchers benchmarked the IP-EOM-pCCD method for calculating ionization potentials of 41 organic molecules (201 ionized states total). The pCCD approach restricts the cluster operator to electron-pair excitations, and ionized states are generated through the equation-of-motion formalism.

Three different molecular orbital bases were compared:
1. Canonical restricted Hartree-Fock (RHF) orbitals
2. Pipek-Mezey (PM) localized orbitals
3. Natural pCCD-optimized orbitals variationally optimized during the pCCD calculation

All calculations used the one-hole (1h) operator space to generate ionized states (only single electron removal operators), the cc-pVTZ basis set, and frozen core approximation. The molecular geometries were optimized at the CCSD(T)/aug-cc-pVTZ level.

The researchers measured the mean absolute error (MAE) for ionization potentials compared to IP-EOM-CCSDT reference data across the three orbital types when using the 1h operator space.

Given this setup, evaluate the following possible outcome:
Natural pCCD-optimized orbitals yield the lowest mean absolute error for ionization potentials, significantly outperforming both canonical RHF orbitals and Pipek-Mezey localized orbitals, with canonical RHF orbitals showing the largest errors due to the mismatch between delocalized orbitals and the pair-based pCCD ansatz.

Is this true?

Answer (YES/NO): NO